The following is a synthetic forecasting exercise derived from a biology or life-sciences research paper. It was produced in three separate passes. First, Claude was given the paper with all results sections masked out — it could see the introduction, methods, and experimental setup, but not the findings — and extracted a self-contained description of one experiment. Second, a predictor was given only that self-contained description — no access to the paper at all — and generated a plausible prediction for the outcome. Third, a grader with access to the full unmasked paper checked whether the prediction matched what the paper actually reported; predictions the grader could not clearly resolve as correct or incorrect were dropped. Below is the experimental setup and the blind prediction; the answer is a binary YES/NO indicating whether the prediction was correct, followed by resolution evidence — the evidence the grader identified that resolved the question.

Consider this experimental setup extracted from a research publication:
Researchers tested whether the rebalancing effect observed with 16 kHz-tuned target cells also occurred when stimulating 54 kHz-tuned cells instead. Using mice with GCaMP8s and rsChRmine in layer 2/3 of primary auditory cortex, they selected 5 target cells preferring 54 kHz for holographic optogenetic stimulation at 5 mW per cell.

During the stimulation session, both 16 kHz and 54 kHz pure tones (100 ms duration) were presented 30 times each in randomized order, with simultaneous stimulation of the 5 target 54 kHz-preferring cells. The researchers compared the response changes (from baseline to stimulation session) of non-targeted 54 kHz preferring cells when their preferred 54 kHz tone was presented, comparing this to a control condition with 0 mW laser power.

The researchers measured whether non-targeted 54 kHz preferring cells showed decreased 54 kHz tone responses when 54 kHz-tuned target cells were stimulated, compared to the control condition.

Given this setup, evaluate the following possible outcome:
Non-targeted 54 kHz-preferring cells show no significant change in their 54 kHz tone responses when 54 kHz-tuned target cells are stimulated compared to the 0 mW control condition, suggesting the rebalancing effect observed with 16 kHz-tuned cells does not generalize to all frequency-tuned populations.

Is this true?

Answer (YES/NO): NO